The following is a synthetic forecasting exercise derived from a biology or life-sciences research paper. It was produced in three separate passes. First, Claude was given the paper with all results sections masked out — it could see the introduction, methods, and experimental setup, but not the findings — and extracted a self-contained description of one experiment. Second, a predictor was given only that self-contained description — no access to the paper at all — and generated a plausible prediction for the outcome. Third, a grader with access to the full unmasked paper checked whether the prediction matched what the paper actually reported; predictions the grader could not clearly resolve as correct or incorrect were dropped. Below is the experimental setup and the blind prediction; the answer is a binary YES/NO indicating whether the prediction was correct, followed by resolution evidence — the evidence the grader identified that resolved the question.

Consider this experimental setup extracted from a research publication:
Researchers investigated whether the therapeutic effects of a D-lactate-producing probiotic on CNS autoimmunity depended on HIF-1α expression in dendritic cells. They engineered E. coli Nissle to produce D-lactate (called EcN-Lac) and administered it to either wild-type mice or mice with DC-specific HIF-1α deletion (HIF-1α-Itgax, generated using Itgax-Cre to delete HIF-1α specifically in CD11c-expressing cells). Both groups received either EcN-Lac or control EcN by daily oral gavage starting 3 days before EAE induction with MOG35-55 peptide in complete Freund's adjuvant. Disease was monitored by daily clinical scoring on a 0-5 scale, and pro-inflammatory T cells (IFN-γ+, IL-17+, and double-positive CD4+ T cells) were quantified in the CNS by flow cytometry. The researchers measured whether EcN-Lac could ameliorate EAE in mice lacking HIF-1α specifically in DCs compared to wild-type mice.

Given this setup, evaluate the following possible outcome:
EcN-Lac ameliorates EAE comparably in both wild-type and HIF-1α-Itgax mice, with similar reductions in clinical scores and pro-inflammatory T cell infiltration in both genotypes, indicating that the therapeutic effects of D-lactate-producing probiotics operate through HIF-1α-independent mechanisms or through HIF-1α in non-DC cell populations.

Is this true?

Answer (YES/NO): NO